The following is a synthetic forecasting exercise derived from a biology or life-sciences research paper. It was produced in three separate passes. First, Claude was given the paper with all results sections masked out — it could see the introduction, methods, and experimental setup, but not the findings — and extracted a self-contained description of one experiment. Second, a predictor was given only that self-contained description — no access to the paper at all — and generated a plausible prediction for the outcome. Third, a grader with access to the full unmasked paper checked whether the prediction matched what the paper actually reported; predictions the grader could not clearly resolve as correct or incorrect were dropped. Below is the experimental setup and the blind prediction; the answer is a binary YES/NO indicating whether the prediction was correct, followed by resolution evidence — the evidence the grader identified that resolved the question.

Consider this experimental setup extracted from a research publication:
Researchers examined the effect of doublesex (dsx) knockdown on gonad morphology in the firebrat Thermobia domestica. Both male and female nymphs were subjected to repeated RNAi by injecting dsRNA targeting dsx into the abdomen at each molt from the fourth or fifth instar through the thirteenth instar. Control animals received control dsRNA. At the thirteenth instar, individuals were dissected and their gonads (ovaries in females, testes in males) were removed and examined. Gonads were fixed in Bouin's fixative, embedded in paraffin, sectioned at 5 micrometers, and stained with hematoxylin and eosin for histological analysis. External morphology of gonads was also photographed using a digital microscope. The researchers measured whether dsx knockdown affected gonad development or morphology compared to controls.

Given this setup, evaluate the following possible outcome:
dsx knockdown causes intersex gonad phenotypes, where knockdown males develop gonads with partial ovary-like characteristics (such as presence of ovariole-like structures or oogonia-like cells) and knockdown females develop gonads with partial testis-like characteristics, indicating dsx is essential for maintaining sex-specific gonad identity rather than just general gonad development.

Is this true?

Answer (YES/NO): NO